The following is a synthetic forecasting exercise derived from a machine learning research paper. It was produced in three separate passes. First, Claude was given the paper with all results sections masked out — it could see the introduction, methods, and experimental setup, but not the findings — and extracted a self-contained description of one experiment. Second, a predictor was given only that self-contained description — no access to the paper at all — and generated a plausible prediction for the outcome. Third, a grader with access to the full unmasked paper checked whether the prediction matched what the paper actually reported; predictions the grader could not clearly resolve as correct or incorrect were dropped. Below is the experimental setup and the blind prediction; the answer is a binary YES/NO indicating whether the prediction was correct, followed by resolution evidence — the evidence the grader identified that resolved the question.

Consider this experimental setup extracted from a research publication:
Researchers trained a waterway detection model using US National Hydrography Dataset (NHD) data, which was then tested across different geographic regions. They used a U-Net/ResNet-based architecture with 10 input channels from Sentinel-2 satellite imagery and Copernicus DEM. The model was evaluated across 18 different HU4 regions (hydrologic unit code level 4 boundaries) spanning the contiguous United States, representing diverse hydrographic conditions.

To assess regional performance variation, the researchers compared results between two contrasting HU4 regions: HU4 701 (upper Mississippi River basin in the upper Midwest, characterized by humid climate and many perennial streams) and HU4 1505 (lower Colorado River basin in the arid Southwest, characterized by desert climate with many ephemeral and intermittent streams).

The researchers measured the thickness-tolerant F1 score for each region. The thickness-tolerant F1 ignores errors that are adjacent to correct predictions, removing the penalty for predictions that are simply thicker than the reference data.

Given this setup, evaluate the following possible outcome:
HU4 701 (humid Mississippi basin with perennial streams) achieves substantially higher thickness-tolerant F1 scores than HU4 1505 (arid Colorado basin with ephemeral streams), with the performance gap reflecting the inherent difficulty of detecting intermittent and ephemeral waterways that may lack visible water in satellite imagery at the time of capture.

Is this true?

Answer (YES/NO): YES